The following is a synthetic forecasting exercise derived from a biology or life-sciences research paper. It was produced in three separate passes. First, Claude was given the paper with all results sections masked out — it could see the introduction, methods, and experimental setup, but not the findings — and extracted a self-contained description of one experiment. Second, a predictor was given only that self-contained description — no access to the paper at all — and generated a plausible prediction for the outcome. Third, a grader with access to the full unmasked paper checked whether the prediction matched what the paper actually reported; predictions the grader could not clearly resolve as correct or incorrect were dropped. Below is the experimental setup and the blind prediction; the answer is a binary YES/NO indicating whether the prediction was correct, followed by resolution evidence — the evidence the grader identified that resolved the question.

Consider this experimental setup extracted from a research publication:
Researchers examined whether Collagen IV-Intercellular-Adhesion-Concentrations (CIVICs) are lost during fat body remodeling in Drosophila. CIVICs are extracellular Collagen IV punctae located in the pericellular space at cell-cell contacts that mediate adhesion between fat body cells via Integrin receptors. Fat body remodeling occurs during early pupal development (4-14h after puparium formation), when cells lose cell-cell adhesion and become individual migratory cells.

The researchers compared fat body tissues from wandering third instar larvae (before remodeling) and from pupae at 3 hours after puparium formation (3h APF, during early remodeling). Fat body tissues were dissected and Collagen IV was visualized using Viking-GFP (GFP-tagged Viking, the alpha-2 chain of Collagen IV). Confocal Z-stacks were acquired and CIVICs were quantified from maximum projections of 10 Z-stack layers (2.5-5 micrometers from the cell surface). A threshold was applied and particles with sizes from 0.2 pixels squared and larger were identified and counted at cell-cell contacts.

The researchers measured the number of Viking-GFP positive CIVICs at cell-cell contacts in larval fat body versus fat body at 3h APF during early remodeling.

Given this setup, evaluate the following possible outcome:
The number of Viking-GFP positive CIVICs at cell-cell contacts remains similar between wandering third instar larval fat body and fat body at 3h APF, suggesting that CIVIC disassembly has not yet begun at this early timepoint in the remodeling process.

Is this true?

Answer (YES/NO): NO